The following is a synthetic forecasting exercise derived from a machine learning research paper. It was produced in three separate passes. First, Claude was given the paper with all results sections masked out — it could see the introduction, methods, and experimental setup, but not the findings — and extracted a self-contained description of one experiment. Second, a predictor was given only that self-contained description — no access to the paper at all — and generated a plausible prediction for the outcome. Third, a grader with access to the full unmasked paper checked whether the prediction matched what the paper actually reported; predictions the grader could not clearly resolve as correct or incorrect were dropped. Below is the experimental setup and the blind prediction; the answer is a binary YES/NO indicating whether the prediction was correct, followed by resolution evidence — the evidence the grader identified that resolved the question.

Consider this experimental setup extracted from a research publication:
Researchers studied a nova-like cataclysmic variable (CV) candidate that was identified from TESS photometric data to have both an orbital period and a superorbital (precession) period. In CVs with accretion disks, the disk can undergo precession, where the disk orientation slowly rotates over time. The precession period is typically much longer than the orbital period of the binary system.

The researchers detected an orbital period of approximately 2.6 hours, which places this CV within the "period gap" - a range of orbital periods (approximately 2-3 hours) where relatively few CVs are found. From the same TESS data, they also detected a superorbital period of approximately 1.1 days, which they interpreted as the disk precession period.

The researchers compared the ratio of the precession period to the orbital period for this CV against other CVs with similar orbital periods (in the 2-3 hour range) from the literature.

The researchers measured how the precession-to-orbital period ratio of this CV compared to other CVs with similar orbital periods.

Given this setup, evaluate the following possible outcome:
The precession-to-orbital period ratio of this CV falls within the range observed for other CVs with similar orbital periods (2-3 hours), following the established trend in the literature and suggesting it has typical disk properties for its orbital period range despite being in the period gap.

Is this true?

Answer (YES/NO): NO